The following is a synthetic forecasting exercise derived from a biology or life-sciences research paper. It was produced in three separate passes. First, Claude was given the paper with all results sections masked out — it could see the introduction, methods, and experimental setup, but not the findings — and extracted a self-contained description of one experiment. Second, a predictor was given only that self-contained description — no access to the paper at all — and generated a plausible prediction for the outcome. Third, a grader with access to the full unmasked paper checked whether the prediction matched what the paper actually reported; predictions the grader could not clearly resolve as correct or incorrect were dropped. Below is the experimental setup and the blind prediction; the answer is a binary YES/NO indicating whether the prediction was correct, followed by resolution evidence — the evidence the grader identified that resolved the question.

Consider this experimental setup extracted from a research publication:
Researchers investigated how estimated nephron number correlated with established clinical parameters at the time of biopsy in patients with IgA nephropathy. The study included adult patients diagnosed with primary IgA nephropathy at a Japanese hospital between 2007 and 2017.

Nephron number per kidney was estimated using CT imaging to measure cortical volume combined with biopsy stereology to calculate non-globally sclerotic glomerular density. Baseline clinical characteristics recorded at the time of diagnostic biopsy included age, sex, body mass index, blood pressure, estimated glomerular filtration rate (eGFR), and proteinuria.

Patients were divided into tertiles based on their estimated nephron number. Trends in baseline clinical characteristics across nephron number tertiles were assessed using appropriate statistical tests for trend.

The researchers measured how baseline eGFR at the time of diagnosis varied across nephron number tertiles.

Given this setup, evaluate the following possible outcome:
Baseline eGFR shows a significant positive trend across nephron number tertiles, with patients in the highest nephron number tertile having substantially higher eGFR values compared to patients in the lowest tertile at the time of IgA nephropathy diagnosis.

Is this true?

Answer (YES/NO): YES